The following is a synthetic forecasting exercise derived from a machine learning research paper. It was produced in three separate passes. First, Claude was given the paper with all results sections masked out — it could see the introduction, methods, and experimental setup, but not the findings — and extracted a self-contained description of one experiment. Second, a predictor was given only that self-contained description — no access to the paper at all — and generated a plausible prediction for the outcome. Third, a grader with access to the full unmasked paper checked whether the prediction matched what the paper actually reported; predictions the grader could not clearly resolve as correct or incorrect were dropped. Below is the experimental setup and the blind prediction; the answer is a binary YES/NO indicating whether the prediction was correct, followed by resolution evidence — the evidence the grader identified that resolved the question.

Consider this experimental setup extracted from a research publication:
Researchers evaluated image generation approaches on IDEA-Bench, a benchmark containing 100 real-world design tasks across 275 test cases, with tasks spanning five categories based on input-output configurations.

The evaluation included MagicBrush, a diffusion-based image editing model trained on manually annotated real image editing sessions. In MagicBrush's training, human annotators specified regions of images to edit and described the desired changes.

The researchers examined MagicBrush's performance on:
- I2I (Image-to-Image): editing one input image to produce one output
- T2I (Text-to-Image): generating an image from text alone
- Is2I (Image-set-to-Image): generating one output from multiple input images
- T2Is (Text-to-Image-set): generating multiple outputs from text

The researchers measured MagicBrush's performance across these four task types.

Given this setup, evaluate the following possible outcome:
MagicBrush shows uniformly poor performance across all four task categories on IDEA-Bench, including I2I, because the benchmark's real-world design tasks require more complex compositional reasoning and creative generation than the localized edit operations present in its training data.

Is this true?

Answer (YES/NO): NO